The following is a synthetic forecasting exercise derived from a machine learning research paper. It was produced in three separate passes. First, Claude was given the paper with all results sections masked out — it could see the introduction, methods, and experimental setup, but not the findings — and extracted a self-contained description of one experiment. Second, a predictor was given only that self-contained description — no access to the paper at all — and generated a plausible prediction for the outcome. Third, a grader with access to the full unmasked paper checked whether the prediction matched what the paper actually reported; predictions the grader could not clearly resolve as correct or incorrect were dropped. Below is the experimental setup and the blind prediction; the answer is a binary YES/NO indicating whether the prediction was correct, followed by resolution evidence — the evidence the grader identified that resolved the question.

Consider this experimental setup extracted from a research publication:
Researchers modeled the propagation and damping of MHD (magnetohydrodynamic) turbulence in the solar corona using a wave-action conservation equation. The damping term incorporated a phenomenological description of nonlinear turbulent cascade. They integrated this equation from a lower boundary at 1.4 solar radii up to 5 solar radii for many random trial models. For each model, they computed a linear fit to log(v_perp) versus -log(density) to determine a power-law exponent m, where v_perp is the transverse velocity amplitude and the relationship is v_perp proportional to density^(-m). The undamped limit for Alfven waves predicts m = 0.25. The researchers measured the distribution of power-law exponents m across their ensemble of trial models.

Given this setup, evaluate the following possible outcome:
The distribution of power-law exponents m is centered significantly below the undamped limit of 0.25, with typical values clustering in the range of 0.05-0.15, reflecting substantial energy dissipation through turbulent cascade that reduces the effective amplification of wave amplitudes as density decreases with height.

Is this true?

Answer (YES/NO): NO